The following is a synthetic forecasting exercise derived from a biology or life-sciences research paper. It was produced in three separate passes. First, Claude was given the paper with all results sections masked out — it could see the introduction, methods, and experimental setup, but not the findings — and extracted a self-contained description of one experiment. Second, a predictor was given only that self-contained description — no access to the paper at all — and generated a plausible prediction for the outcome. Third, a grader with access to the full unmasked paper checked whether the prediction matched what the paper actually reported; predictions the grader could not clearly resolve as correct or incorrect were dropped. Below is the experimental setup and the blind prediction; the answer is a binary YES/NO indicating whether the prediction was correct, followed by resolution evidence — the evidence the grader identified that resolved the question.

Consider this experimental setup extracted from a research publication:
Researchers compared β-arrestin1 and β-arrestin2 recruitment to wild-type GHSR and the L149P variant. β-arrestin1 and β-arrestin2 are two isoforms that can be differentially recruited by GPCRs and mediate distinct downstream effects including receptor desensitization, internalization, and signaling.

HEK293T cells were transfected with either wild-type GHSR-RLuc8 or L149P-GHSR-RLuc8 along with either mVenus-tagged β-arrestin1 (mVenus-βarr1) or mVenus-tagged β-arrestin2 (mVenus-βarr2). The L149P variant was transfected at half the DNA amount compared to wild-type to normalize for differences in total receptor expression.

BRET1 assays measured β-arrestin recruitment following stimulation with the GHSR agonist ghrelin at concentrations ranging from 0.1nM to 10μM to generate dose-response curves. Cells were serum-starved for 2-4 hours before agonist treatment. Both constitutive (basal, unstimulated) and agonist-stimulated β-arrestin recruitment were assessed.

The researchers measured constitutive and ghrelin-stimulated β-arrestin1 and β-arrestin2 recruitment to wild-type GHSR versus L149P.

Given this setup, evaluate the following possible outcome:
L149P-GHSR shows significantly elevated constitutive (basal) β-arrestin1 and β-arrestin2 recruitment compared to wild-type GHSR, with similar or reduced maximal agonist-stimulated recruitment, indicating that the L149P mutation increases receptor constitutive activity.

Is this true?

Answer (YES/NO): NO